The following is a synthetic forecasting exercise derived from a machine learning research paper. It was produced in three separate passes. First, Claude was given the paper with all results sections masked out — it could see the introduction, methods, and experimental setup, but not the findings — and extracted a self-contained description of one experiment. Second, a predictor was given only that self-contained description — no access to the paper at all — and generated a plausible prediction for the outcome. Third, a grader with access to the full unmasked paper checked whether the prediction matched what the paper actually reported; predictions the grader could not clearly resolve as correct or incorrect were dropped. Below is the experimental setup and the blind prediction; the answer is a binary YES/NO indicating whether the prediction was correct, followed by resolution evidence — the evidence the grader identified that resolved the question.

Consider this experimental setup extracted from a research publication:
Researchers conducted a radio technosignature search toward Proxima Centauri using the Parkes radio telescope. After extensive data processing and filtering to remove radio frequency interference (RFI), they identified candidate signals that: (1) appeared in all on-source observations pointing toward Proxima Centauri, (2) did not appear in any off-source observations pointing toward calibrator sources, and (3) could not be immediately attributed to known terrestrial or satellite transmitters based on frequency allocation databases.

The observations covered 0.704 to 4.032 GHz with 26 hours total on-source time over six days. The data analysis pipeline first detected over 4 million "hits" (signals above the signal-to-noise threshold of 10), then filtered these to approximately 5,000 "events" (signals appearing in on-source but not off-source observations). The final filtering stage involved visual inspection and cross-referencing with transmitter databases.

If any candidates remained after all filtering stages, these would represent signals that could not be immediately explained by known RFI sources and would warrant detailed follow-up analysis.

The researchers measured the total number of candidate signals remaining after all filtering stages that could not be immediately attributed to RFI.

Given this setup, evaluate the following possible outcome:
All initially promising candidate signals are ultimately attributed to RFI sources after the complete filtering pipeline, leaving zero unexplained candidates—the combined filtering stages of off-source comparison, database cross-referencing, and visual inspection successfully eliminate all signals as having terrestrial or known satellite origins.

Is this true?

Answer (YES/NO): NO